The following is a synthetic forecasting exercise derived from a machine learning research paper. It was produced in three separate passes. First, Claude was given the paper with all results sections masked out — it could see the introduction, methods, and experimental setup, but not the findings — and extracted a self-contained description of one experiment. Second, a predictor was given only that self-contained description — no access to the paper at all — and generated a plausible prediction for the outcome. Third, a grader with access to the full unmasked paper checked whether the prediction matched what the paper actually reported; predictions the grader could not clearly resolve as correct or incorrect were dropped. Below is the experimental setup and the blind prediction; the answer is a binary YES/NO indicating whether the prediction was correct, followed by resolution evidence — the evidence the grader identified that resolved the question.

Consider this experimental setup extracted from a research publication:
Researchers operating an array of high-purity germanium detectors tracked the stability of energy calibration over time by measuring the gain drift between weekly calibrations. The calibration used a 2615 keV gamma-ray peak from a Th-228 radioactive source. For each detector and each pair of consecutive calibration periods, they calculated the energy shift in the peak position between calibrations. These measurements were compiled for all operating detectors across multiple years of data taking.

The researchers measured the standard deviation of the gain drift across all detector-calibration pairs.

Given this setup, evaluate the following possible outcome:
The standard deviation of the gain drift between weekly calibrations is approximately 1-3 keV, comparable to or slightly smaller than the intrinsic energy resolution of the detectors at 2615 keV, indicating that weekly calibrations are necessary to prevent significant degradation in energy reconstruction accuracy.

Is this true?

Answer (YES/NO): NO